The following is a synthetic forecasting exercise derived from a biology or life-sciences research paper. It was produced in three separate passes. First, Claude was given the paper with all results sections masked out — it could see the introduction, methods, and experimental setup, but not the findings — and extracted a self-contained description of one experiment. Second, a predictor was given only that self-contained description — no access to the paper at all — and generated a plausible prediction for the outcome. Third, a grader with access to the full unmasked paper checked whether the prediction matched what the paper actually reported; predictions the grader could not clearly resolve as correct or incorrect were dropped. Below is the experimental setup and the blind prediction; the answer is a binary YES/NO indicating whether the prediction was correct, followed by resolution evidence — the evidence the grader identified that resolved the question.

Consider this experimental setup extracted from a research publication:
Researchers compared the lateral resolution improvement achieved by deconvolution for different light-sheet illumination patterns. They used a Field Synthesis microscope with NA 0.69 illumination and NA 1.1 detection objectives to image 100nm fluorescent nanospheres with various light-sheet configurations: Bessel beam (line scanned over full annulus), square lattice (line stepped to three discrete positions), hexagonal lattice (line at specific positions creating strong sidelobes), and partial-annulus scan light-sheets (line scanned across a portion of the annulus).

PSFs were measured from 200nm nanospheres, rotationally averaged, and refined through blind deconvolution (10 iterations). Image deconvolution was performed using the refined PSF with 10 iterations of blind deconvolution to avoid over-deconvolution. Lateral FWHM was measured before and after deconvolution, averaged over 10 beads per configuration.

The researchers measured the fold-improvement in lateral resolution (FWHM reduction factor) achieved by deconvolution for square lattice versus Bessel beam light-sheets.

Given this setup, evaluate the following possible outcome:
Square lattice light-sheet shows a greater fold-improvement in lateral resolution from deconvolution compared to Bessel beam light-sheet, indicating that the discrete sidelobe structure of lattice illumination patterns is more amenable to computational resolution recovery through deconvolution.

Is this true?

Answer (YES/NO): YES